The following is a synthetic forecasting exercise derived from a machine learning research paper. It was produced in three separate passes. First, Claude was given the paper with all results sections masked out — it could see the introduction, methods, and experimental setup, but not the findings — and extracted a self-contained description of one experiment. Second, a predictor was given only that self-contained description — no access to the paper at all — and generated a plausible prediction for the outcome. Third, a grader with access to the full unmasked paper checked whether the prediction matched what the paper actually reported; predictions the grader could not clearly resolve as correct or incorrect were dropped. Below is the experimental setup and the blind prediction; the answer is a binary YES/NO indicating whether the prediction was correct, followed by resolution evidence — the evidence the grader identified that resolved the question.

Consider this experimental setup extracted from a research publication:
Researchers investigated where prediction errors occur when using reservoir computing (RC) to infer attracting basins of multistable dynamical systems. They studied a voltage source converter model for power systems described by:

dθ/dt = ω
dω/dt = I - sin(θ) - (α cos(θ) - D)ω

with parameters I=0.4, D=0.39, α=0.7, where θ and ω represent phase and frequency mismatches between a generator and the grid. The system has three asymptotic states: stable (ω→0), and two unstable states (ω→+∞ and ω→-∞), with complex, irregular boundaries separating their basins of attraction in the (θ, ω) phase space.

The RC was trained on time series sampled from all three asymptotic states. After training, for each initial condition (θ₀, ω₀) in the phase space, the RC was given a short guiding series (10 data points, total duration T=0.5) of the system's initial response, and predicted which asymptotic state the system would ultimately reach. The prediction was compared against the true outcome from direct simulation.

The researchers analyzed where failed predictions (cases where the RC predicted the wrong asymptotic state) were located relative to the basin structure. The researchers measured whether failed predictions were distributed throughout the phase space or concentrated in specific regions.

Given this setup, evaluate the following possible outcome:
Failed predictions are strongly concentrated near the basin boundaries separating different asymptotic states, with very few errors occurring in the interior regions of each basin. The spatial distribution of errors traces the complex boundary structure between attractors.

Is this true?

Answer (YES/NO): YES